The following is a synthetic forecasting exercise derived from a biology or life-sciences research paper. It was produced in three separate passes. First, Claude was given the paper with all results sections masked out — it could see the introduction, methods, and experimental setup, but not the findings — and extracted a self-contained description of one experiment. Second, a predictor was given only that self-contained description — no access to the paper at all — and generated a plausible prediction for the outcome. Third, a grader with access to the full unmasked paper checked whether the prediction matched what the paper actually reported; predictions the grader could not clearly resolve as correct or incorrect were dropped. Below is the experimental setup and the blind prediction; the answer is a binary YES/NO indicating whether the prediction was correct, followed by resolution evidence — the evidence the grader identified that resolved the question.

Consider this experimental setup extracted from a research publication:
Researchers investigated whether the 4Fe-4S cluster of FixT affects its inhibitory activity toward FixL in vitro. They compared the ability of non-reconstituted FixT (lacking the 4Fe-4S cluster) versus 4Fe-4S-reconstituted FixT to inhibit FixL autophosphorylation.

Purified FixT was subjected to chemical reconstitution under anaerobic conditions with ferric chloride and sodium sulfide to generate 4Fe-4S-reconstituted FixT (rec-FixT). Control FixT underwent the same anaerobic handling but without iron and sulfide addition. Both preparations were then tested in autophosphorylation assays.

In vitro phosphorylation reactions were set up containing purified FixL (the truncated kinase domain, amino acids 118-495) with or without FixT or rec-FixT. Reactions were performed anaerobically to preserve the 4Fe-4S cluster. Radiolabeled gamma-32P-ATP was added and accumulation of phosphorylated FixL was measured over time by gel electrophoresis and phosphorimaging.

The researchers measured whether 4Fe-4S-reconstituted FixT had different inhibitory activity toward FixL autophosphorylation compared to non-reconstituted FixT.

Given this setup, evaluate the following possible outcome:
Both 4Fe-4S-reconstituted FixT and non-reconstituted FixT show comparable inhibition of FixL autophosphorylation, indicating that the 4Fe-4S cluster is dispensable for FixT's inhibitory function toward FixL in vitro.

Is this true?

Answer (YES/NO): YES